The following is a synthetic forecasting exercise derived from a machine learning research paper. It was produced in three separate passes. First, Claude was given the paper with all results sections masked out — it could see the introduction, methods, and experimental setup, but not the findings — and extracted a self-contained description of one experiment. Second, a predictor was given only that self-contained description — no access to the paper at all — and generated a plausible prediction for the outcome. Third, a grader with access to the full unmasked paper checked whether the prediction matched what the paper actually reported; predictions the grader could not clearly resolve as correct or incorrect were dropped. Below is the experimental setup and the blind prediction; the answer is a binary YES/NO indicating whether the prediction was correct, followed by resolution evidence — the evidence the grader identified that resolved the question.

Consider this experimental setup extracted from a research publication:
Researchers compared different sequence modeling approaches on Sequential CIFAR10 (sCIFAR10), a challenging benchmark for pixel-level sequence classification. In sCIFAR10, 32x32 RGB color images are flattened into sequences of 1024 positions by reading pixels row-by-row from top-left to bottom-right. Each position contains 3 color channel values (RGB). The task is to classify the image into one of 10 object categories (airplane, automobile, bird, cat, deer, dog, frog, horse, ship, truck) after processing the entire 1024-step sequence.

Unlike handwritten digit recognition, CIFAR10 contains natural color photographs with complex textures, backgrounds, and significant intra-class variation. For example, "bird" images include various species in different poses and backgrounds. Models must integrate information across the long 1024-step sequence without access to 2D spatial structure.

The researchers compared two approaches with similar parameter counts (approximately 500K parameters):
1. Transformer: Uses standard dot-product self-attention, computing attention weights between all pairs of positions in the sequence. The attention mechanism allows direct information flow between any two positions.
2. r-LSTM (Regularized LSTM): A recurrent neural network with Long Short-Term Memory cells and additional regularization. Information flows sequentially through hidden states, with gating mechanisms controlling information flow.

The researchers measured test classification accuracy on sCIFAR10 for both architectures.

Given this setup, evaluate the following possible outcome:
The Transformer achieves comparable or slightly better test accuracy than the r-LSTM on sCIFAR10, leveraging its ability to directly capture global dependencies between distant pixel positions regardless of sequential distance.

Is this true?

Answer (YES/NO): NO